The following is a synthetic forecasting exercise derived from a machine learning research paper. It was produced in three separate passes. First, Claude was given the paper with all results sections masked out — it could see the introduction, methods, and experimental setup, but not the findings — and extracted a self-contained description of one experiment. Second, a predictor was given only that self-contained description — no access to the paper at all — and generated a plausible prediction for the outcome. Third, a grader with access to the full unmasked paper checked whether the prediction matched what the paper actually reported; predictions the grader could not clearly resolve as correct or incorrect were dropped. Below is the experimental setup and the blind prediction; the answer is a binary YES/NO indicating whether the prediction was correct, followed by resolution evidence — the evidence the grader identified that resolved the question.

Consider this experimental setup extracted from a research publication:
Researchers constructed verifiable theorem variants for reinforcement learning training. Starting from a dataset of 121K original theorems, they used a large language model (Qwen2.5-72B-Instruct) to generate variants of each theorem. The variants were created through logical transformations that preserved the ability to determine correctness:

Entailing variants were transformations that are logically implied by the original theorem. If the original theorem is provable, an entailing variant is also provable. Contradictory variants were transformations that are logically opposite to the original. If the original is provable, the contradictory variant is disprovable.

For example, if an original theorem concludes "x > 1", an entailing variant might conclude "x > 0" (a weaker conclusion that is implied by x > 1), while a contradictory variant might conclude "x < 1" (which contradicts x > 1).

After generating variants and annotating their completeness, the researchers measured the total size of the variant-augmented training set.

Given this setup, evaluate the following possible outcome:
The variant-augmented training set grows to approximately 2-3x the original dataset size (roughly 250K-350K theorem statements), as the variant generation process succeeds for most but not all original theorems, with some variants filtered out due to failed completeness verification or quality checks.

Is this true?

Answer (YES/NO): NO